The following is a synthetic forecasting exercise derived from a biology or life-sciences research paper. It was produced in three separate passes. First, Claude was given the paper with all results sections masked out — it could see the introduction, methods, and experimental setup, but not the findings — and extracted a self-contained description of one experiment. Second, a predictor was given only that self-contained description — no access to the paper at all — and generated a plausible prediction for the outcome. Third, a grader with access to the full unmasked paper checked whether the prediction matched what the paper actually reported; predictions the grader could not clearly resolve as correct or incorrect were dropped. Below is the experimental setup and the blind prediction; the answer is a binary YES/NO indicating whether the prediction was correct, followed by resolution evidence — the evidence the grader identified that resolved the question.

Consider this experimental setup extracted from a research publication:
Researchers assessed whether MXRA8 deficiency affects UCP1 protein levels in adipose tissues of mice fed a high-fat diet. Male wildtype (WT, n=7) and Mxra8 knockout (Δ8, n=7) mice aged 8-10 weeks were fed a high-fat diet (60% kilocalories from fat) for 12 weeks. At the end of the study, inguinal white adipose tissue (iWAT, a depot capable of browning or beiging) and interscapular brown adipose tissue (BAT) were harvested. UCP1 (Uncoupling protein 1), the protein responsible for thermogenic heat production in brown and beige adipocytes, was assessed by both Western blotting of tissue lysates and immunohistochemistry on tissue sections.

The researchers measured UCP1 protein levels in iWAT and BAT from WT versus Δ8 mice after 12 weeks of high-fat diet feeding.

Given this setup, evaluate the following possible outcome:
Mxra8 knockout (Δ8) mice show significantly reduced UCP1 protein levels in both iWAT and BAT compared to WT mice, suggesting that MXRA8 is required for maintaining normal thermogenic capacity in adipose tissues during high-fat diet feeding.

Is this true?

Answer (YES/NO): NO